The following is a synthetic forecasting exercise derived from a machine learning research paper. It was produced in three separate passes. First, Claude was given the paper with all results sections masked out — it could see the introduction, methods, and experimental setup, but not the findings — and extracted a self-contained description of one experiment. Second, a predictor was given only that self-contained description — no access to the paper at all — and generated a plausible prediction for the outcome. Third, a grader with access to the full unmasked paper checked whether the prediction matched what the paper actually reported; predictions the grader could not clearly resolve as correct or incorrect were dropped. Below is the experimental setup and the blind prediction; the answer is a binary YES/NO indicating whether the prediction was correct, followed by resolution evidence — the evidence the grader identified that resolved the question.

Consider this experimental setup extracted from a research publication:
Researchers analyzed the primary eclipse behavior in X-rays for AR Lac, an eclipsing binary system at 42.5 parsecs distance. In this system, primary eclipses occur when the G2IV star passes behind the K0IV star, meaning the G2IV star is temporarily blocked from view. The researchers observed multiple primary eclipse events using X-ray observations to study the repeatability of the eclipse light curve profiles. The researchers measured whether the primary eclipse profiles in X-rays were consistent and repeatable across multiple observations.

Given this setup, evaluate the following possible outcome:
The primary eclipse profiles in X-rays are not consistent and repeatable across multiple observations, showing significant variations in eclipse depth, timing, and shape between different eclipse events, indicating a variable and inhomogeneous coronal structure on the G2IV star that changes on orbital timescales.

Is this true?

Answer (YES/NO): YES